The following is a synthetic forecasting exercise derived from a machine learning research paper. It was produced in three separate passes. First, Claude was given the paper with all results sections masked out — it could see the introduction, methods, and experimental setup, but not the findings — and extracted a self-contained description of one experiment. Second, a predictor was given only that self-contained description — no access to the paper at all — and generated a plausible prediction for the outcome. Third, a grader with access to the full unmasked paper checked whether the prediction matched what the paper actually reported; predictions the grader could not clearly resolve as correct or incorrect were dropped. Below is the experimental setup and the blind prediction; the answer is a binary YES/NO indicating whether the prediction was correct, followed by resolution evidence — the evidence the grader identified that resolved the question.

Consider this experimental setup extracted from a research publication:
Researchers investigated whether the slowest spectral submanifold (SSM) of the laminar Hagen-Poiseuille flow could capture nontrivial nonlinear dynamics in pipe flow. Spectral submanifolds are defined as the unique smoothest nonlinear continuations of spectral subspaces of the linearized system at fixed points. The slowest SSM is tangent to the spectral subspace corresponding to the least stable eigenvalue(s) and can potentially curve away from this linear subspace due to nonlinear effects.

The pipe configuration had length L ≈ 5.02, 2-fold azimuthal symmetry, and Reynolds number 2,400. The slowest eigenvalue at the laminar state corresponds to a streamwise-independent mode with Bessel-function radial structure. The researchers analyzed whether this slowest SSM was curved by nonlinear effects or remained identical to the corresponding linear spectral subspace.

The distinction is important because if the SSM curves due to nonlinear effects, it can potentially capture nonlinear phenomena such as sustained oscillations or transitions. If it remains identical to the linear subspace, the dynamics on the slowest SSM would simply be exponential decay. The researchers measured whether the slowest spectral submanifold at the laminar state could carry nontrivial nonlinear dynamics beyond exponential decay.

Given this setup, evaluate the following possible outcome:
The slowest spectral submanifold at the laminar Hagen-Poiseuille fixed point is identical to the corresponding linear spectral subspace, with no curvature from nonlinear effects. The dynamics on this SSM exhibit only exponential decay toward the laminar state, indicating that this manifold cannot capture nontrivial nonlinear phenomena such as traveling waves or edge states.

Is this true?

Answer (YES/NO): YES